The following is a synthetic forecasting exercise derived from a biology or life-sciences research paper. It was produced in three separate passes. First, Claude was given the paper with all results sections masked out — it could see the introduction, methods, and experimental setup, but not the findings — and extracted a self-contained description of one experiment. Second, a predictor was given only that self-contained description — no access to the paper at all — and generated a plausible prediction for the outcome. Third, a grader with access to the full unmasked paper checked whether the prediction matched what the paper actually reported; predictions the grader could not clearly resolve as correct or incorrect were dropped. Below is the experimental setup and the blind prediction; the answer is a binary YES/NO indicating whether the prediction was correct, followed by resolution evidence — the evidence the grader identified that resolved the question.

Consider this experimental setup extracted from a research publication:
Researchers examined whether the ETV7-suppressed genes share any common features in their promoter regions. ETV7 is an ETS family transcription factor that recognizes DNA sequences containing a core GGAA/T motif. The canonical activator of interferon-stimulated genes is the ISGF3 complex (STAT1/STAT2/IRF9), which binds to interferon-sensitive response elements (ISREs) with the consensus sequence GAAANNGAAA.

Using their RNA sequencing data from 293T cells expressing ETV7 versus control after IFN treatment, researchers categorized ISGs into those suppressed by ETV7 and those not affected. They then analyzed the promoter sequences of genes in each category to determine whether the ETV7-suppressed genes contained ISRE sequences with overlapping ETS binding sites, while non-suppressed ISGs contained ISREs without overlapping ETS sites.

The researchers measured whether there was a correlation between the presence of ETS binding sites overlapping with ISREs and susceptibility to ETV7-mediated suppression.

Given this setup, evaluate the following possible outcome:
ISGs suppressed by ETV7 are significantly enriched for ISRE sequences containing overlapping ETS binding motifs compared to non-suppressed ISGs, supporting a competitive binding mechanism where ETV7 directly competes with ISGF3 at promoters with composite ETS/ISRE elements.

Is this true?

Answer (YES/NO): YES